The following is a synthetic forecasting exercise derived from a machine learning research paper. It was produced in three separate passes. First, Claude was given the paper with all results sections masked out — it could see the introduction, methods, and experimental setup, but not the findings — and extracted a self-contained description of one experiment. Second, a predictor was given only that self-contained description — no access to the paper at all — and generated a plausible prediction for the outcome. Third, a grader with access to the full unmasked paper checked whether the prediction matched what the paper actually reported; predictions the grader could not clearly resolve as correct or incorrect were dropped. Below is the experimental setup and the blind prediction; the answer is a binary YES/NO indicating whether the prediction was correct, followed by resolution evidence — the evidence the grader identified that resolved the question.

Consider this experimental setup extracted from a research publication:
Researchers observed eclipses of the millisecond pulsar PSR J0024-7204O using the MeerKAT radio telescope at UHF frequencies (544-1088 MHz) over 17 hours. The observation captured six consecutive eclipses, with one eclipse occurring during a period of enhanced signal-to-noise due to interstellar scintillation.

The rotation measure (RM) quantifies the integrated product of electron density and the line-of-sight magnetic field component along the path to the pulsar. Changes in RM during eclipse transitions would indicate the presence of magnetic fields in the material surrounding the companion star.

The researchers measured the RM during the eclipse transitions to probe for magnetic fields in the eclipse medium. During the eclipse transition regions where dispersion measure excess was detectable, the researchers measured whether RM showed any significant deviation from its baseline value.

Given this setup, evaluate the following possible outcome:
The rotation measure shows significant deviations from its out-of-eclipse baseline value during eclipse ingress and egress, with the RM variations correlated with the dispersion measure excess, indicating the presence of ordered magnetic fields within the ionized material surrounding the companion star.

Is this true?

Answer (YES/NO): NO